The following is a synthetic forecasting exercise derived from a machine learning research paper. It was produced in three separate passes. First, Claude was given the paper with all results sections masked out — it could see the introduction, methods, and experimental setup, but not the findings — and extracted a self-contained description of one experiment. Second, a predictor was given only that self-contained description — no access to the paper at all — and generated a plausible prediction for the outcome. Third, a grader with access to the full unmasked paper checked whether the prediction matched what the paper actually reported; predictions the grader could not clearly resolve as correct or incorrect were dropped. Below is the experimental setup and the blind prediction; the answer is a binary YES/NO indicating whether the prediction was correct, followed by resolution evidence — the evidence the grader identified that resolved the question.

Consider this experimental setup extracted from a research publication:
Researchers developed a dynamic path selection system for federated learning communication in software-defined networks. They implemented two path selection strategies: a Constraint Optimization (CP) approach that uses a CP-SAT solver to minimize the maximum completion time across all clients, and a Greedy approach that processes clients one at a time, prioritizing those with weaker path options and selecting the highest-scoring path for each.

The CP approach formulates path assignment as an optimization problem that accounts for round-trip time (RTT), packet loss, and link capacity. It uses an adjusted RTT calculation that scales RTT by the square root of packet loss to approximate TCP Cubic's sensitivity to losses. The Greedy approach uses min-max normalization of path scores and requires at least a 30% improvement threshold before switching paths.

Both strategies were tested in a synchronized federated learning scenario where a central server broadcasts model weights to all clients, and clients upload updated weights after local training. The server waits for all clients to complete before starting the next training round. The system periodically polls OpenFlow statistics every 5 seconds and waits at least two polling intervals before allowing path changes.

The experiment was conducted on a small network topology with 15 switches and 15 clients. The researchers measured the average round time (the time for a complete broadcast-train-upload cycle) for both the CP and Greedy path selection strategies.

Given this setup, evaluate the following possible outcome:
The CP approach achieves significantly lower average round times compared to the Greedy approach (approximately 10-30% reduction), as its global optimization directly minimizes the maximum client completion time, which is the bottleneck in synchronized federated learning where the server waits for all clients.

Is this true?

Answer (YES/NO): NO